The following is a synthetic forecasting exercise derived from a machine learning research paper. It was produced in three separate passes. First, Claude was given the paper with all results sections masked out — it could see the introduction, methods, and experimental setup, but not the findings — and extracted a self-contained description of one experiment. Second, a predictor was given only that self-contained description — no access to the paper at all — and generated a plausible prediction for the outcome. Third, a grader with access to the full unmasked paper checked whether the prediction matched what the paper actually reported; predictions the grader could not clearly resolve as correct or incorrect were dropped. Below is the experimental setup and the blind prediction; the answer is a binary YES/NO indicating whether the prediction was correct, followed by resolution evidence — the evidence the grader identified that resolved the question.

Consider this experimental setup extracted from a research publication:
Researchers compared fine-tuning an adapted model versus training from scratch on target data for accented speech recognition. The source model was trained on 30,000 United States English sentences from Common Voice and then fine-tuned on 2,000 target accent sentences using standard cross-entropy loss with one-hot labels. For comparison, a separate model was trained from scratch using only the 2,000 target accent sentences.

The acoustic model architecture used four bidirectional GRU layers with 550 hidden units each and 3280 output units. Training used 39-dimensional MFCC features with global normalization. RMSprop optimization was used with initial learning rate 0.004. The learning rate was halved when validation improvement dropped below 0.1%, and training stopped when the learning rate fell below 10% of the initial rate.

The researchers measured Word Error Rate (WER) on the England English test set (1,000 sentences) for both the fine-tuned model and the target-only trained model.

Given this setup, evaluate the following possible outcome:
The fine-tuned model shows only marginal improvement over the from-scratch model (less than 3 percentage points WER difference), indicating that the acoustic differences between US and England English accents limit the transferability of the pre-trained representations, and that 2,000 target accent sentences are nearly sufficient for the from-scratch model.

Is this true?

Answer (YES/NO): NO